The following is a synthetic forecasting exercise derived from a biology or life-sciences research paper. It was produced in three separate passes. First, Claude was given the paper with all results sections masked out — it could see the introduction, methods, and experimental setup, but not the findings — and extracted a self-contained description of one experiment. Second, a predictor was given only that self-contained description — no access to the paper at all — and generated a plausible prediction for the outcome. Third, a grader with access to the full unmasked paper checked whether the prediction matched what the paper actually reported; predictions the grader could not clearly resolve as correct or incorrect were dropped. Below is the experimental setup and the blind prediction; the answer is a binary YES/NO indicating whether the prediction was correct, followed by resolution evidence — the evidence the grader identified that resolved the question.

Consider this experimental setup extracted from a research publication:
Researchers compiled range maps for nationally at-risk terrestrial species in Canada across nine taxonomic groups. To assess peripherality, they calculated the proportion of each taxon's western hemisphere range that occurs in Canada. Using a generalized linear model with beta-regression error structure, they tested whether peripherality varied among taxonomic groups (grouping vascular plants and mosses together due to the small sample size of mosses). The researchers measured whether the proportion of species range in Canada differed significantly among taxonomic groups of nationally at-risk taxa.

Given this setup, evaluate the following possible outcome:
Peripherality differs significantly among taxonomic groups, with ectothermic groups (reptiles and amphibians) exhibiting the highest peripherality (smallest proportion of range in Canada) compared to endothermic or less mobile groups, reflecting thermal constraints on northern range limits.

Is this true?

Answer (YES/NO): NO